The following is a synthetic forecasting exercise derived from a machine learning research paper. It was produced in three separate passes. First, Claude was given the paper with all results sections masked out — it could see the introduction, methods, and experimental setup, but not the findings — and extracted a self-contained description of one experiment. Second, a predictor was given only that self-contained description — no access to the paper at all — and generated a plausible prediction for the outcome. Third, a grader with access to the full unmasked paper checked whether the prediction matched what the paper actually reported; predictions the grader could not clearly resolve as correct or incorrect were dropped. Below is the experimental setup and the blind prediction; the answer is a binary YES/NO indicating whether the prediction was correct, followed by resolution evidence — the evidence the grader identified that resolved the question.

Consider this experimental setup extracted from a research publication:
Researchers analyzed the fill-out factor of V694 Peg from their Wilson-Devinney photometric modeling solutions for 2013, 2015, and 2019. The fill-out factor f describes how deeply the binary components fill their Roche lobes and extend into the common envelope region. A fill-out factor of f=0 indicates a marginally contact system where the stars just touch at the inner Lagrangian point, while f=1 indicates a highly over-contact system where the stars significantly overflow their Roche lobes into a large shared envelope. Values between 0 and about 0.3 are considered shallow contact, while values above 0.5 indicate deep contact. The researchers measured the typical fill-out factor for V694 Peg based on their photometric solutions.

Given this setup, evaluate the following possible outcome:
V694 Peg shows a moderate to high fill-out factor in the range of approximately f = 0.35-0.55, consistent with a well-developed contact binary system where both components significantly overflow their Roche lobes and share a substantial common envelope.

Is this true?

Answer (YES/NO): NO